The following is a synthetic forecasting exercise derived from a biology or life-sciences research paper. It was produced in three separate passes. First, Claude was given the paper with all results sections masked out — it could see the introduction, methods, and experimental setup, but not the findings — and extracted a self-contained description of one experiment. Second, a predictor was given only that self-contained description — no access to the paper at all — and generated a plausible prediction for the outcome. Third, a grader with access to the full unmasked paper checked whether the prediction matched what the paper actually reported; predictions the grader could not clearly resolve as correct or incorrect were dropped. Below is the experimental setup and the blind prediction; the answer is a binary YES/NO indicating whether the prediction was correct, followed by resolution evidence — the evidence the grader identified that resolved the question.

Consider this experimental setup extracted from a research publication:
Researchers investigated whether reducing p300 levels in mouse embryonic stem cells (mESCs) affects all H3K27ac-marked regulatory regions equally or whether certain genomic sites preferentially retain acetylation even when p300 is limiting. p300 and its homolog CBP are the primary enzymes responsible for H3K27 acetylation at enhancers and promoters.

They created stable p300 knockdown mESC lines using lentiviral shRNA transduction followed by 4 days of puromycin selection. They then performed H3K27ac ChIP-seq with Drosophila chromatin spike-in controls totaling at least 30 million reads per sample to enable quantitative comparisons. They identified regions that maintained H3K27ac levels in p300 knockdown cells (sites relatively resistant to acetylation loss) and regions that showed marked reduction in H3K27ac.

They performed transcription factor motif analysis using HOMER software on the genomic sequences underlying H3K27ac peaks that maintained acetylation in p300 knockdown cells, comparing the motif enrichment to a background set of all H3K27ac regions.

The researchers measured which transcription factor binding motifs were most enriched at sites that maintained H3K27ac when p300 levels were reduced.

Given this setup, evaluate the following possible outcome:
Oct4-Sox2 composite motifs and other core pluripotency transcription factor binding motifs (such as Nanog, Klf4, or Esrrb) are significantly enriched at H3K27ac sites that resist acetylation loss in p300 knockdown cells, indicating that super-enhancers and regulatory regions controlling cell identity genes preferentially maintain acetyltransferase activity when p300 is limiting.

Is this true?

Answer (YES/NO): NO